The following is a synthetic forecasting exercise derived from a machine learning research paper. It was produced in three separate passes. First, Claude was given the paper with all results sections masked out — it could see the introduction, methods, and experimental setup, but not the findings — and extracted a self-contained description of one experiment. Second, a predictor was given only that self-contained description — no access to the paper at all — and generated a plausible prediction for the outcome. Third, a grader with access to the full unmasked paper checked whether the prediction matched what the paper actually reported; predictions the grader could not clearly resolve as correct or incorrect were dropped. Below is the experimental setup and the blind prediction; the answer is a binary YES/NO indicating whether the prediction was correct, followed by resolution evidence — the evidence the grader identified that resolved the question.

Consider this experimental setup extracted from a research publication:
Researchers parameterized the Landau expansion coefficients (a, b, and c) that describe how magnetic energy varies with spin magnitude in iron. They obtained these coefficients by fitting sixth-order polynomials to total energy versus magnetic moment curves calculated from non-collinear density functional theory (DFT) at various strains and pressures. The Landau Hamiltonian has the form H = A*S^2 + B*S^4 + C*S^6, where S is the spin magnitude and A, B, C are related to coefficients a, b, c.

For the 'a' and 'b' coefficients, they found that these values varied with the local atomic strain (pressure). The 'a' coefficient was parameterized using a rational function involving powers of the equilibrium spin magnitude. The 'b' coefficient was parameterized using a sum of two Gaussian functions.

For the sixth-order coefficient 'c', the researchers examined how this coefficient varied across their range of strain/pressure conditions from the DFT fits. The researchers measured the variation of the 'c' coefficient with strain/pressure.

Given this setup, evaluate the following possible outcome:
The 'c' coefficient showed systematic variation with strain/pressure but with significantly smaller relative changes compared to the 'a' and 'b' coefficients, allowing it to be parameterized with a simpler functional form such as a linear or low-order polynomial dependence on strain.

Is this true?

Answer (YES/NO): NO